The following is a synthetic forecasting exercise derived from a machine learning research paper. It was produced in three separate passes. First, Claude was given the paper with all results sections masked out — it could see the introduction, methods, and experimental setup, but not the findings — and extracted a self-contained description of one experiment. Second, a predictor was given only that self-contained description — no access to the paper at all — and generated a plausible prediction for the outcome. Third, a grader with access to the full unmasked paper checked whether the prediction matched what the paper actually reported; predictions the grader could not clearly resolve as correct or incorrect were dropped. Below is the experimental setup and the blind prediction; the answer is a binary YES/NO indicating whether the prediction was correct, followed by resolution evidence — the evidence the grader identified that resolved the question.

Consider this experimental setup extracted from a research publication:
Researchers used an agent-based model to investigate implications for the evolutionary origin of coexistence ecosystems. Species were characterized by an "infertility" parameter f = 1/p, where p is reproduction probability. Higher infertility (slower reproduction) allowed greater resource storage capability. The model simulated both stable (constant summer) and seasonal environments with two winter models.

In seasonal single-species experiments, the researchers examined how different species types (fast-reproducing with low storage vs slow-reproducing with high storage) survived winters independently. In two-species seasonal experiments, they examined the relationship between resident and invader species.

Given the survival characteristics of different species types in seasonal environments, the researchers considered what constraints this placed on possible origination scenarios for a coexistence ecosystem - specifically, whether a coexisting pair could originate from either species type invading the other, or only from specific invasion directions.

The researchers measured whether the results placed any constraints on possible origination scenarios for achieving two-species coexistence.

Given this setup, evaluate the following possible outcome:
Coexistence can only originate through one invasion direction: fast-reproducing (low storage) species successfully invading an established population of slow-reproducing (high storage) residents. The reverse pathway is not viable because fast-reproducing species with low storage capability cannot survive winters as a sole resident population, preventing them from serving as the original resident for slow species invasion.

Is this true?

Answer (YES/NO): YES